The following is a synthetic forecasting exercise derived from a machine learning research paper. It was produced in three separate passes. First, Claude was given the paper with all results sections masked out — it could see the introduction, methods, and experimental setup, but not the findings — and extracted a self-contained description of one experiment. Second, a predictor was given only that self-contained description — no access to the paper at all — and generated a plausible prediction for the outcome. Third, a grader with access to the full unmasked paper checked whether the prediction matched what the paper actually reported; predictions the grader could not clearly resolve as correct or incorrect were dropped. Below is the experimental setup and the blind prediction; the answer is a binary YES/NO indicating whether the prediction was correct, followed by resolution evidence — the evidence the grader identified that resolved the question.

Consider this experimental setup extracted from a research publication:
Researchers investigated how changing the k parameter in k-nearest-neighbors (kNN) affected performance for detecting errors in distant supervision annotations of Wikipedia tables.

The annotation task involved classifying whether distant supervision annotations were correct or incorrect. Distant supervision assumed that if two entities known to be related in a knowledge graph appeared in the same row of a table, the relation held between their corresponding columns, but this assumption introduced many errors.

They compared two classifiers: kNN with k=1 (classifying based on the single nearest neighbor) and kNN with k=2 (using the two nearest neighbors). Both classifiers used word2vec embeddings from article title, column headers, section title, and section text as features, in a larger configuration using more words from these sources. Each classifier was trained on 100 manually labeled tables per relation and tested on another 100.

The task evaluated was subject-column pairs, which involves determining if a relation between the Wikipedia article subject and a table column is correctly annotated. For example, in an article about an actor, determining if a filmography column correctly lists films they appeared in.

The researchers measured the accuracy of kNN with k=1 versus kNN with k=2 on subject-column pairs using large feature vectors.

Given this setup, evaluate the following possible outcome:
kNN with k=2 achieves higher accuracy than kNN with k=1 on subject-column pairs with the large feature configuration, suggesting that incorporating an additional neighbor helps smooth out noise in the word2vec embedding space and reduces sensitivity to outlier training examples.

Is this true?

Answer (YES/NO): NO